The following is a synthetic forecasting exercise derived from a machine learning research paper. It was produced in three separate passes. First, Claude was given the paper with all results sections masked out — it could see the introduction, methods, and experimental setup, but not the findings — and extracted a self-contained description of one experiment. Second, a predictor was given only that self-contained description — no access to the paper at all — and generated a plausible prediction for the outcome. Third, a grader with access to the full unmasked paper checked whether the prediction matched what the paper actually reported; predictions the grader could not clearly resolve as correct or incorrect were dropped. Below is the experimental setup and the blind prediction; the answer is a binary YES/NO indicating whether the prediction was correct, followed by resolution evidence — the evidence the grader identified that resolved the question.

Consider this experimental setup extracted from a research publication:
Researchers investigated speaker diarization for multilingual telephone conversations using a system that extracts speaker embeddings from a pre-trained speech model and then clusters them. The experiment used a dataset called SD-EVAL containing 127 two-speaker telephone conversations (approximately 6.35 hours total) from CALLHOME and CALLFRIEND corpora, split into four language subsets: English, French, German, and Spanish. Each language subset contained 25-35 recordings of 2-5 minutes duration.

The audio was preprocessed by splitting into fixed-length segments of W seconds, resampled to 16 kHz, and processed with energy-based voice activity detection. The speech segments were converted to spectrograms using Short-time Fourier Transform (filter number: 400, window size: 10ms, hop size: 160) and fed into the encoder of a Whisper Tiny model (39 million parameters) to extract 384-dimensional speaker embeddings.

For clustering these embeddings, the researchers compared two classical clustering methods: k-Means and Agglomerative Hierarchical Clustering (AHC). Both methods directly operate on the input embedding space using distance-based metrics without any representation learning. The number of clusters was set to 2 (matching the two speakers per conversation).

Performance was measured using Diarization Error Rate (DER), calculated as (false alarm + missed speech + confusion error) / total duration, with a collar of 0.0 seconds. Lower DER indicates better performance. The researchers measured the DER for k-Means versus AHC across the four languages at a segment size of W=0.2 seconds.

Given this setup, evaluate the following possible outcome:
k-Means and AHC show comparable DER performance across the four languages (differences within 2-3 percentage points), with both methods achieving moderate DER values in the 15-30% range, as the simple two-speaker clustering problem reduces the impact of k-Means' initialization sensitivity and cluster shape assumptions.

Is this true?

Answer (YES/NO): NO